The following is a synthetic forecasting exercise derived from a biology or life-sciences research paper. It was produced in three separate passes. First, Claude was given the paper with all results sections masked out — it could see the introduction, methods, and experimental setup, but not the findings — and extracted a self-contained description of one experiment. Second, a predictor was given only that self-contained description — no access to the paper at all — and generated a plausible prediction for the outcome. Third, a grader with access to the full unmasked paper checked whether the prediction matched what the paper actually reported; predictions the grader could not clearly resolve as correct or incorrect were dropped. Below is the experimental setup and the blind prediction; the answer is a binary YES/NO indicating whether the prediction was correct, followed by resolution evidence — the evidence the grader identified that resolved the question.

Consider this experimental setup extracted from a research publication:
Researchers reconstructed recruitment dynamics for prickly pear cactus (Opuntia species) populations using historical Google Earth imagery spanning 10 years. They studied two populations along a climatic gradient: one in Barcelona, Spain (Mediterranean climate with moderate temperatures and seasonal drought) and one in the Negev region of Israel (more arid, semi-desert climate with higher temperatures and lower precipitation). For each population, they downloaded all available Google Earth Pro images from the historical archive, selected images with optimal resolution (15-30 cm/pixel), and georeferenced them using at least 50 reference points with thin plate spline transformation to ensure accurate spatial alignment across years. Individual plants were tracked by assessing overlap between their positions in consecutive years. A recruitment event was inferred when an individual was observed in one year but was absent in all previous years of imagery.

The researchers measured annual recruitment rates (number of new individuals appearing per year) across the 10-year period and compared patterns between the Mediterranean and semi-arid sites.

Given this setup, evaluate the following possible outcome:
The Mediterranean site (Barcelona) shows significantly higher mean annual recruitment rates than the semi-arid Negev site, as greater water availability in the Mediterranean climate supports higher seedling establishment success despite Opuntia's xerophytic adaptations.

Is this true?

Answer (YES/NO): NO